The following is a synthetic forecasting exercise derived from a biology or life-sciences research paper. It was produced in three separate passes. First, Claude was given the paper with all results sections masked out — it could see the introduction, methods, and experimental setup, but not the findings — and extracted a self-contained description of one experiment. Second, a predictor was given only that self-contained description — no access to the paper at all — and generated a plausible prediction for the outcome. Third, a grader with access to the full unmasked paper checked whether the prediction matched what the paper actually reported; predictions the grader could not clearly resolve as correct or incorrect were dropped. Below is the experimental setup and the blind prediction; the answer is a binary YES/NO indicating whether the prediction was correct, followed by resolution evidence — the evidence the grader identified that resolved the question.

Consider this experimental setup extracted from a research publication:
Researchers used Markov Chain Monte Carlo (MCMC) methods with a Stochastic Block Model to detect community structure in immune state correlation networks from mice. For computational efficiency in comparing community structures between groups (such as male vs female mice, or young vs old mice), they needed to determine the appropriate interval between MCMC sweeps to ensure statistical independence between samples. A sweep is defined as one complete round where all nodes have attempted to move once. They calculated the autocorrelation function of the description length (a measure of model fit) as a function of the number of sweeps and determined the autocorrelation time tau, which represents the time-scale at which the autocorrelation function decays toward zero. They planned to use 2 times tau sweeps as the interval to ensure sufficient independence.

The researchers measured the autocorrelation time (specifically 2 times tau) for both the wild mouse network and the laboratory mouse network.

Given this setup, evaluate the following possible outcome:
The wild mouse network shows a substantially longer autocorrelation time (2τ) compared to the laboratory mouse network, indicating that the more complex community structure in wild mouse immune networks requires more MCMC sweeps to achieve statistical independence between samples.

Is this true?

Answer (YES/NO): NO